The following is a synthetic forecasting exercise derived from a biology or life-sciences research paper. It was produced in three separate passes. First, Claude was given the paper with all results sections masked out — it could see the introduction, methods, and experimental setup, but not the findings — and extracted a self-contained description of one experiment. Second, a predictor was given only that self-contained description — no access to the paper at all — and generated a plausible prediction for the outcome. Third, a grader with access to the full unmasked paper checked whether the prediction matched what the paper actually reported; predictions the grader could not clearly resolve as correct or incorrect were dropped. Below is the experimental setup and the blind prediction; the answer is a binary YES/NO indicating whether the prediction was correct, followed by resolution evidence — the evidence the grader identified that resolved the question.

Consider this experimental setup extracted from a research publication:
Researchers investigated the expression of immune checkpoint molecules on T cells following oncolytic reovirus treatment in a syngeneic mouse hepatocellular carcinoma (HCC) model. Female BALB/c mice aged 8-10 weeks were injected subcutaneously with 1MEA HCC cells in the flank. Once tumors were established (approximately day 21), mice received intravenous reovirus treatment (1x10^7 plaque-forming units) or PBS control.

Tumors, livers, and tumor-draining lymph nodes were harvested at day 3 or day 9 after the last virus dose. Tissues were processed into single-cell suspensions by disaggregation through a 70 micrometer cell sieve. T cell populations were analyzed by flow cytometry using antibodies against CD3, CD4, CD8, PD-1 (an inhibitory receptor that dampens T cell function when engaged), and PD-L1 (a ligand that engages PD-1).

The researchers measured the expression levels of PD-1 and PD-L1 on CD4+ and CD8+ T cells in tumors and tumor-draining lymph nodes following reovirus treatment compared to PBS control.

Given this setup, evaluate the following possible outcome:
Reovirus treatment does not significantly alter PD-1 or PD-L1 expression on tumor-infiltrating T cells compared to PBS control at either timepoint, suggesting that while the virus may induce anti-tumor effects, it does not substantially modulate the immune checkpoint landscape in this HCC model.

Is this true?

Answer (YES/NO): NO